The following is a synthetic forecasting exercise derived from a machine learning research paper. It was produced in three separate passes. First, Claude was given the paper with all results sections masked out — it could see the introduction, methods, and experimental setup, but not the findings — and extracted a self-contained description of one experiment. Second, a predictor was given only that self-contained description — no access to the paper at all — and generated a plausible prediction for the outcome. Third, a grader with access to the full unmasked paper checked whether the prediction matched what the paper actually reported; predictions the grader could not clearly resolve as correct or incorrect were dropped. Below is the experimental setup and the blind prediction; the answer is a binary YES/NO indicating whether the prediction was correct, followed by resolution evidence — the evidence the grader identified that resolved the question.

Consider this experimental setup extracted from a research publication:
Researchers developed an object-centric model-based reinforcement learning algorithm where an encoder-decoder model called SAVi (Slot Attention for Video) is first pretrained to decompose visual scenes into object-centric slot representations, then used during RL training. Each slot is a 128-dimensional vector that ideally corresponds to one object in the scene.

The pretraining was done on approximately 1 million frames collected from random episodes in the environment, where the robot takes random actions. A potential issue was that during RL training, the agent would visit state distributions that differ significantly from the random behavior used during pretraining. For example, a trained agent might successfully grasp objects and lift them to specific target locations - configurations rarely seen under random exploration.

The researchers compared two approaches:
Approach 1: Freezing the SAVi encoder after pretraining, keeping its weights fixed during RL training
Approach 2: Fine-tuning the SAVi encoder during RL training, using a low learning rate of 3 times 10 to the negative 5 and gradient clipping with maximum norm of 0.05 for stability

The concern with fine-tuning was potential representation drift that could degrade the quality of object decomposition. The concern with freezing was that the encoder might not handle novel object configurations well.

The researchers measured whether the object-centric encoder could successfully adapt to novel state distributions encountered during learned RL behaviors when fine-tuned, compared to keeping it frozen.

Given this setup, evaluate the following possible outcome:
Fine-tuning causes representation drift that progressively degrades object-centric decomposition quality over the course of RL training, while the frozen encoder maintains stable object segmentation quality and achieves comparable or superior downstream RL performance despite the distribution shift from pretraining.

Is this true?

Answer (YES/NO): NO